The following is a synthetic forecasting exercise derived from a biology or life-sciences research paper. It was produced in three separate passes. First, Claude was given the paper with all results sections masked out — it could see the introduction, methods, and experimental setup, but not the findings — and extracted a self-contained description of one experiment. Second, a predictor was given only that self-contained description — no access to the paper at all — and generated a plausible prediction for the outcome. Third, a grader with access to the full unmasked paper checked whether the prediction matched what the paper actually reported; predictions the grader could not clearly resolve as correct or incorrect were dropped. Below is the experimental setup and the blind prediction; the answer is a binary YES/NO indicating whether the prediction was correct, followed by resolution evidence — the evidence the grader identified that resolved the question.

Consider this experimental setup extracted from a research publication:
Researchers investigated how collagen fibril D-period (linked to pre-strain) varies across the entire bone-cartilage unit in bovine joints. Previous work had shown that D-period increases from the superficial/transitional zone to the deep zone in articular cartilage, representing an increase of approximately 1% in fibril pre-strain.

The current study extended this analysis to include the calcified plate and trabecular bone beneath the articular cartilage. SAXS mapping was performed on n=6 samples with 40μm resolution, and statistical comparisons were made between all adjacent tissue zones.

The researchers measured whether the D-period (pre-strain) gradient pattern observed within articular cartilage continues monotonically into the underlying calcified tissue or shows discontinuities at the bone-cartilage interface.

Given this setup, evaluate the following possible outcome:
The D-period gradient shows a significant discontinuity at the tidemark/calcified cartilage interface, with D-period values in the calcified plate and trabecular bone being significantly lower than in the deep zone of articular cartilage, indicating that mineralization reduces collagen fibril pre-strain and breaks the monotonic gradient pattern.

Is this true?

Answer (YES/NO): NO